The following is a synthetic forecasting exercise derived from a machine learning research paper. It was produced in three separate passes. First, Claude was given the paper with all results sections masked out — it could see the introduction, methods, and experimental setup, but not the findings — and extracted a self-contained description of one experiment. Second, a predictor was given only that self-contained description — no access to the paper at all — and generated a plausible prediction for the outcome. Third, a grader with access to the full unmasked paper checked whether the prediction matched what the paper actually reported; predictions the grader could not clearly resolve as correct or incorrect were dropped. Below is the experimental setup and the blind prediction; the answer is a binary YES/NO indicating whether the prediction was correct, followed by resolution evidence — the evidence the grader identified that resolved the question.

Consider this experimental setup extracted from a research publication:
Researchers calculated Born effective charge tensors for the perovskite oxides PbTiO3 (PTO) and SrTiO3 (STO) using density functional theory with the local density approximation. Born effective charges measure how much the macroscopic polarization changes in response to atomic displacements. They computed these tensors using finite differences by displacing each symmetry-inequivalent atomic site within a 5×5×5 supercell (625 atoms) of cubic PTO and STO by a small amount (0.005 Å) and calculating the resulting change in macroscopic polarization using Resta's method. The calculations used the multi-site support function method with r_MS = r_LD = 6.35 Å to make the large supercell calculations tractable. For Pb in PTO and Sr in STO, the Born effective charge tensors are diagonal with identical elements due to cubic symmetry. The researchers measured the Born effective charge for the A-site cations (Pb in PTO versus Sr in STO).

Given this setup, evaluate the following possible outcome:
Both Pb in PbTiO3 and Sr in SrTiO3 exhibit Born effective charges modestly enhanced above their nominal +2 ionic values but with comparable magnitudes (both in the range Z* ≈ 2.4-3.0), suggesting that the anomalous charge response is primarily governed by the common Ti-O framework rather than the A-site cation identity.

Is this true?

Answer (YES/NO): NO